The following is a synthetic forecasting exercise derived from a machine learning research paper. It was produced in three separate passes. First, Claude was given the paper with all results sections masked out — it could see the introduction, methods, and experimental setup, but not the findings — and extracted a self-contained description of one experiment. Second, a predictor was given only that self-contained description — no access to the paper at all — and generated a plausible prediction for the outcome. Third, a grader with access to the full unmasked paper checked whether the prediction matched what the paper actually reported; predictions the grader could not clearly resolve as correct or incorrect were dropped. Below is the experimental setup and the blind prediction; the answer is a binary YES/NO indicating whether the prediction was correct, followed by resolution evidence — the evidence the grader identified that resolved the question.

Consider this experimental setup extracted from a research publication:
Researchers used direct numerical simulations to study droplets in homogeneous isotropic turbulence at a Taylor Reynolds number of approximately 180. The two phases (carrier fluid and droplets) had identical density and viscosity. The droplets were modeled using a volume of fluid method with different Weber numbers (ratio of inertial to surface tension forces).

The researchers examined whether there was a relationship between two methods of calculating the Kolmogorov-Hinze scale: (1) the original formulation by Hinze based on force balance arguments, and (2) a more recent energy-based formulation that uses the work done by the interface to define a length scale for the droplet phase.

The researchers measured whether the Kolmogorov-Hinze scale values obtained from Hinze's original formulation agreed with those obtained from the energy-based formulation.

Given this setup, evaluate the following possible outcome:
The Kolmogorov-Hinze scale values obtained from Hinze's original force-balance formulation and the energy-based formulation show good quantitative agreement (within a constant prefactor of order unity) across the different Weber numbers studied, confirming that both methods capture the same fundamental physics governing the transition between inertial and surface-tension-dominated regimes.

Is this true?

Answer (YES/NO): YES